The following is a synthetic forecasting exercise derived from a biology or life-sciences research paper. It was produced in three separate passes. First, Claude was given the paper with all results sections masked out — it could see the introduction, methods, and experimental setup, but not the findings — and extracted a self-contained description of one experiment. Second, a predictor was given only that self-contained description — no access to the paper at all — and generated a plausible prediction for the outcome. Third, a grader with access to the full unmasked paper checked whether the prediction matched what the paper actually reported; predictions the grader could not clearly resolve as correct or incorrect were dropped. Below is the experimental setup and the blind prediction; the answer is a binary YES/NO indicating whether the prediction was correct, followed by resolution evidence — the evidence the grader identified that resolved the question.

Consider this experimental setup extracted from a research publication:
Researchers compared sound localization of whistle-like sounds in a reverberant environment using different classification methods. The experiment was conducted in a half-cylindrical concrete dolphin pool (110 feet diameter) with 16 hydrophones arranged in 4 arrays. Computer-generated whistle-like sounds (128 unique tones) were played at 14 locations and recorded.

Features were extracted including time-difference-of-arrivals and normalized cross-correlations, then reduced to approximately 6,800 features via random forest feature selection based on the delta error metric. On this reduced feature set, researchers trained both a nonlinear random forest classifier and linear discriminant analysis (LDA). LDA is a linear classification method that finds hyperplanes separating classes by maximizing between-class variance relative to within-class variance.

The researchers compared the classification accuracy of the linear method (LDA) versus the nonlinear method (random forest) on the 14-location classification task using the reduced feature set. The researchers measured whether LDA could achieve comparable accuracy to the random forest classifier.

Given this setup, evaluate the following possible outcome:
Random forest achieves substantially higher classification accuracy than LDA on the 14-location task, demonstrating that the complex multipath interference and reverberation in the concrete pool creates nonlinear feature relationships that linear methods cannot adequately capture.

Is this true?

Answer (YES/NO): NO